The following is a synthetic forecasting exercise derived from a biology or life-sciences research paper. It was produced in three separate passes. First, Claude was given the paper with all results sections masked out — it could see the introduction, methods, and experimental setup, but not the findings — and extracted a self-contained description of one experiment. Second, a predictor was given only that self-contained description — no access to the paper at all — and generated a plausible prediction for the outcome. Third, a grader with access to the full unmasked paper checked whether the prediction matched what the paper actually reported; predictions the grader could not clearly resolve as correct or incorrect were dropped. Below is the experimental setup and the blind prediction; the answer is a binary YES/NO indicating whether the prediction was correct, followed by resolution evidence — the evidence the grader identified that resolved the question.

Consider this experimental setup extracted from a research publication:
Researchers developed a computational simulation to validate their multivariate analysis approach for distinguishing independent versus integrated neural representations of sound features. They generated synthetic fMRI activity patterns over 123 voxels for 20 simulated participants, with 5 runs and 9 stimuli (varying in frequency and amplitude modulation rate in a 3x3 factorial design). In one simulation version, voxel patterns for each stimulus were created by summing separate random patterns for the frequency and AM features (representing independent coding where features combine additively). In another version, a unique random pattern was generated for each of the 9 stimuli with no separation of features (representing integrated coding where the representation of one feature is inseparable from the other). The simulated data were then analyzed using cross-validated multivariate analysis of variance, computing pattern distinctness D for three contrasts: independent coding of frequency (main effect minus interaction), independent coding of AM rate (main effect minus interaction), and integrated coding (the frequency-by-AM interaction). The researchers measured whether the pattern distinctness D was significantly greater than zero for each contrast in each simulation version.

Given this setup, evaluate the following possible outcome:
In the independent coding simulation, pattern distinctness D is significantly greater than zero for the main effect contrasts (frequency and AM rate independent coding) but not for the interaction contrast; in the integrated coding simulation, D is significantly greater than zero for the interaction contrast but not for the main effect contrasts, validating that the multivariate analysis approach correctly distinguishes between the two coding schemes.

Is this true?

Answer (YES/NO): YES